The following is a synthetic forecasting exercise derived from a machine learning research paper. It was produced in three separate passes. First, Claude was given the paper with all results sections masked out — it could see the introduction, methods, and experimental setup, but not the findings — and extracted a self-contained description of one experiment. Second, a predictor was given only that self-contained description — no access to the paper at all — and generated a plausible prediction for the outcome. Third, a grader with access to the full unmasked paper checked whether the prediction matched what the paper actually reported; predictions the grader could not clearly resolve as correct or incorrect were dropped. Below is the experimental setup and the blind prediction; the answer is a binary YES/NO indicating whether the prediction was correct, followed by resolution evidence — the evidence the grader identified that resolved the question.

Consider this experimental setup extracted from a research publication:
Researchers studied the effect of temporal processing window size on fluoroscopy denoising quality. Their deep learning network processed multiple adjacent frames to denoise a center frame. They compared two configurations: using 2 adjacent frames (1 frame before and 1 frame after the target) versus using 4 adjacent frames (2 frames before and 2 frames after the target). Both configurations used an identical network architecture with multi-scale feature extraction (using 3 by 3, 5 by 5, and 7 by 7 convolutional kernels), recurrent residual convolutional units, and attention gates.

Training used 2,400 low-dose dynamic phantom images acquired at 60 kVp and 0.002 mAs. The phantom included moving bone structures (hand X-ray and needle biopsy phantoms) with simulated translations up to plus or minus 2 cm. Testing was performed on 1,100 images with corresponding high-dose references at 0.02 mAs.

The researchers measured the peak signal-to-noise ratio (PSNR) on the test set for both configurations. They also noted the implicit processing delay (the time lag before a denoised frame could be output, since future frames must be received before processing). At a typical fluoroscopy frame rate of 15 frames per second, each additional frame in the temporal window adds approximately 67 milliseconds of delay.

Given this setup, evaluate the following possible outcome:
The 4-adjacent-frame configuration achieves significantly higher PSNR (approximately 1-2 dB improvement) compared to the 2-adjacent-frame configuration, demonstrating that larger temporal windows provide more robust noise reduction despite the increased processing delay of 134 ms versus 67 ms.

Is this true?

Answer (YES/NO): NO